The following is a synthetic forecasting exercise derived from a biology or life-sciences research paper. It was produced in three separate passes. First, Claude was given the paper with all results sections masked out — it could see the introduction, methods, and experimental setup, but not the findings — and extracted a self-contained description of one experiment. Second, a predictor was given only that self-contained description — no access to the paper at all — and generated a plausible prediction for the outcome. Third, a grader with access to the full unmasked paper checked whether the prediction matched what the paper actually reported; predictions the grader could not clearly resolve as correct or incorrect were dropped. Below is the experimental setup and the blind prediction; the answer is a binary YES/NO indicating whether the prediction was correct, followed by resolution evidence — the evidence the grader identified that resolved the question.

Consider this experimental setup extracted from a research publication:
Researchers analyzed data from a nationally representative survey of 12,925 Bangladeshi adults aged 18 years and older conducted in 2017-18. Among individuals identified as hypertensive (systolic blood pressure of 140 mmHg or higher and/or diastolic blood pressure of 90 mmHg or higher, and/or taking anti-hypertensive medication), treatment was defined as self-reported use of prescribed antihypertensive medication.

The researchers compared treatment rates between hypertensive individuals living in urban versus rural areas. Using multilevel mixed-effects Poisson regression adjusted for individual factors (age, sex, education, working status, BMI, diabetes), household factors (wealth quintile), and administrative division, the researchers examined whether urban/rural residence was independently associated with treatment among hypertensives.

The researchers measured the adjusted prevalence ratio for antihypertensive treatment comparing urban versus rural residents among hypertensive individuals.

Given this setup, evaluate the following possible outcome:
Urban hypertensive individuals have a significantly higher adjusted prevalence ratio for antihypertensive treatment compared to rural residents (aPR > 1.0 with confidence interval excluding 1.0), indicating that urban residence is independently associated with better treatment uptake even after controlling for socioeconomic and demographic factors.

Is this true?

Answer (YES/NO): NO